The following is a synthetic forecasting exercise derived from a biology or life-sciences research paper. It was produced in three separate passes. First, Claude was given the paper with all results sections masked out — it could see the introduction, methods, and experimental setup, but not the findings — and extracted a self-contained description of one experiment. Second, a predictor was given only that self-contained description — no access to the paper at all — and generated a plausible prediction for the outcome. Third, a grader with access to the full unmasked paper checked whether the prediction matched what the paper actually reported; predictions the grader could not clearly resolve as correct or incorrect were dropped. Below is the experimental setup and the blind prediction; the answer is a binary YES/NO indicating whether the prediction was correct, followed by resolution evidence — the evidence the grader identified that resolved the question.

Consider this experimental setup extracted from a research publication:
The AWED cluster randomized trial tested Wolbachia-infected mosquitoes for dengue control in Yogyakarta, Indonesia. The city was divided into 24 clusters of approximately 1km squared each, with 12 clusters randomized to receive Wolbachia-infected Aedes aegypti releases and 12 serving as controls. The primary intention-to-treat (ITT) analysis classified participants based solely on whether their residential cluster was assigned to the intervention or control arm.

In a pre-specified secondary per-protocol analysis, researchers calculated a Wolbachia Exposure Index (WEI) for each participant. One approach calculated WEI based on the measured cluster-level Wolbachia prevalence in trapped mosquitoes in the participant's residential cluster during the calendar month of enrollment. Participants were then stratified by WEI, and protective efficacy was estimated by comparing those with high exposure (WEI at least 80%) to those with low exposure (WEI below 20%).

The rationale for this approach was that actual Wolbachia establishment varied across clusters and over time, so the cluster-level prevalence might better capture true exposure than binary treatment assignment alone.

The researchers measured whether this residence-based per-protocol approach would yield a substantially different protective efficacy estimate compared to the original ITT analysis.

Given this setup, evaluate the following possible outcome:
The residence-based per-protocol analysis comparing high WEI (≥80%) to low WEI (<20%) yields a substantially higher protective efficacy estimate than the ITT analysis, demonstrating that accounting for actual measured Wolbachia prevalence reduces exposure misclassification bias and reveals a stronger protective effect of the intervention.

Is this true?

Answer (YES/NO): NO